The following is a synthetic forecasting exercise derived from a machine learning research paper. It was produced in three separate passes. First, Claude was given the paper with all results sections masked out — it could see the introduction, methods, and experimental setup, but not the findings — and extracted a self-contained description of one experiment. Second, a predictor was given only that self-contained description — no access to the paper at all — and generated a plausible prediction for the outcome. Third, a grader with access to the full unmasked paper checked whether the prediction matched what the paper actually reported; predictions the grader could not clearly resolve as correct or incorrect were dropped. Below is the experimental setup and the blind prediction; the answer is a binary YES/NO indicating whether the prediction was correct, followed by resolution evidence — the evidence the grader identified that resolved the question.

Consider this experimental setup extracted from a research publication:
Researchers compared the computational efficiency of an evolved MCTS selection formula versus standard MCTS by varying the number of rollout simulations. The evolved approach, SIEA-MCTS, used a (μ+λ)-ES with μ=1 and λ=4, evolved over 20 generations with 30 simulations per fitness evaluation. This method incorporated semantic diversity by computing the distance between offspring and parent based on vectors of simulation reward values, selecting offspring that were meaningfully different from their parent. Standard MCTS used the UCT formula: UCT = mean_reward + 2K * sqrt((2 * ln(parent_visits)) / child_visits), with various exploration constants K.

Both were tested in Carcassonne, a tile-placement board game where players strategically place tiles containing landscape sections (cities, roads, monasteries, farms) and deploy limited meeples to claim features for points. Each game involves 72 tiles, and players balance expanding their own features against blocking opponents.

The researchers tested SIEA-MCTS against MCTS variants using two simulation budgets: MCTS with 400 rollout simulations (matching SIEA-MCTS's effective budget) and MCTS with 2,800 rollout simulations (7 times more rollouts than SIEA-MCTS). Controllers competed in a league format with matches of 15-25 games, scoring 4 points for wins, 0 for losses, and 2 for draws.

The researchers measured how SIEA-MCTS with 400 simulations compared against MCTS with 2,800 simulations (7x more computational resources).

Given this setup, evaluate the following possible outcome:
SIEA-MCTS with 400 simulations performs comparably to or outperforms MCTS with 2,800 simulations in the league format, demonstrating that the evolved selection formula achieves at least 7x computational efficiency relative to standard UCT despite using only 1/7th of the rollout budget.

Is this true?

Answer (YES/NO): NO